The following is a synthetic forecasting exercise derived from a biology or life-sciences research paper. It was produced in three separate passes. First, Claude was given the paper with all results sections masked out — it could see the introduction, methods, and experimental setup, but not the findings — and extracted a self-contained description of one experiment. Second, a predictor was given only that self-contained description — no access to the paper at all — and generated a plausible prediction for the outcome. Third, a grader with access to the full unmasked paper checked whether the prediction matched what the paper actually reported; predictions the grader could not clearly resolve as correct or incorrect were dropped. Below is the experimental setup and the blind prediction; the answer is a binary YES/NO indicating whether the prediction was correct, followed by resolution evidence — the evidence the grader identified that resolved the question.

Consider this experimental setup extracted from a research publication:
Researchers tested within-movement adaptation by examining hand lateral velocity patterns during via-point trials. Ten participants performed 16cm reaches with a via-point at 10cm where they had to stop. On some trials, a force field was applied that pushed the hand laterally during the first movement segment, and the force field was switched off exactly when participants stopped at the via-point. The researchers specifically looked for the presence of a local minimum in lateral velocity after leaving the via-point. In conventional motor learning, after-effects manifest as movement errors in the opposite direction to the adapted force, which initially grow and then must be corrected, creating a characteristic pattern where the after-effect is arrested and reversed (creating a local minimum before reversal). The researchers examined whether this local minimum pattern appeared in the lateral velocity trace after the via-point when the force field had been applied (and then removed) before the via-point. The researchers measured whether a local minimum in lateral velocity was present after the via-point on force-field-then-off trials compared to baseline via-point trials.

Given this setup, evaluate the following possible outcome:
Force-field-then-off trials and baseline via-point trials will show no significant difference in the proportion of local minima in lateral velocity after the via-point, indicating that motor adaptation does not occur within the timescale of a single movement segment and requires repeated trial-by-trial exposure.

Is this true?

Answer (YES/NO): NO